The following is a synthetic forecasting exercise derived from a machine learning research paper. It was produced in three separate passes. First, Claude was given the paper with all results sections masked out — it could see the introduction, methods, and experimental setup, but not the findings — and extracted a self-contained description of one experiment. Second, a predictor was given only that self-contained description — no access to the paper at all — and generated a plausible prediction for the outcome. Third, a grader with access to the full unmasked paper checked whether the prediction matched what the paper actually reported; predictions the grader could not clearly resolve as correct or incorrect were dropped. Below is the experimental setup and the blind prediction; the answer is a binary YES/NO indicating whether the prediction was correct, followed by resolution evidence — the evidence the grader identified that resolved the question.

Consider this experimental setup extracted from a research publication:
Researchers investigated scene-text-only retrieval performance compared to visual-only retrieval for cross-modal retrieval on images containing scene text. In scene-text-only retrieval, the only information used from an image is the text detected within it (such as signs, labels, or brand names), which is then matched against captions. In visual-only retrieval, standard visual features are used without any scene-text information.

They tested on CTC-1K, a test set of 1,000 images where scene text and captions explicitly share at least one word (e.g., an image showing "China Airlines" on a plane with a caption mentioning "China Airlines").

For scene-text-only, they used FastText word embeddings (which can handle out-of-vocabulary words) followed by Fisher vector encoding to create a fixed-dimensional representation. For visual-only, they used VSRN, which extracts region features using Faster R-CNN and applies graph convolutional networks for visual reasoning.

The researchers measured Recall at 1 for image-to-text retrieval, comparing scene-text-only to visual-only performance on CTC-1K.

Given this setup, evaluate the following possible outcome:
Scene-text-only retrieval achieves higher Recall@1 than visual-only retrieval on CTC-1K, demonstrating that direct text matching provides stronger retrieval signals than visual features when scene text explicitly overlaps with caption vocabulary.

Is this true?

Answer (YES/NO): NO